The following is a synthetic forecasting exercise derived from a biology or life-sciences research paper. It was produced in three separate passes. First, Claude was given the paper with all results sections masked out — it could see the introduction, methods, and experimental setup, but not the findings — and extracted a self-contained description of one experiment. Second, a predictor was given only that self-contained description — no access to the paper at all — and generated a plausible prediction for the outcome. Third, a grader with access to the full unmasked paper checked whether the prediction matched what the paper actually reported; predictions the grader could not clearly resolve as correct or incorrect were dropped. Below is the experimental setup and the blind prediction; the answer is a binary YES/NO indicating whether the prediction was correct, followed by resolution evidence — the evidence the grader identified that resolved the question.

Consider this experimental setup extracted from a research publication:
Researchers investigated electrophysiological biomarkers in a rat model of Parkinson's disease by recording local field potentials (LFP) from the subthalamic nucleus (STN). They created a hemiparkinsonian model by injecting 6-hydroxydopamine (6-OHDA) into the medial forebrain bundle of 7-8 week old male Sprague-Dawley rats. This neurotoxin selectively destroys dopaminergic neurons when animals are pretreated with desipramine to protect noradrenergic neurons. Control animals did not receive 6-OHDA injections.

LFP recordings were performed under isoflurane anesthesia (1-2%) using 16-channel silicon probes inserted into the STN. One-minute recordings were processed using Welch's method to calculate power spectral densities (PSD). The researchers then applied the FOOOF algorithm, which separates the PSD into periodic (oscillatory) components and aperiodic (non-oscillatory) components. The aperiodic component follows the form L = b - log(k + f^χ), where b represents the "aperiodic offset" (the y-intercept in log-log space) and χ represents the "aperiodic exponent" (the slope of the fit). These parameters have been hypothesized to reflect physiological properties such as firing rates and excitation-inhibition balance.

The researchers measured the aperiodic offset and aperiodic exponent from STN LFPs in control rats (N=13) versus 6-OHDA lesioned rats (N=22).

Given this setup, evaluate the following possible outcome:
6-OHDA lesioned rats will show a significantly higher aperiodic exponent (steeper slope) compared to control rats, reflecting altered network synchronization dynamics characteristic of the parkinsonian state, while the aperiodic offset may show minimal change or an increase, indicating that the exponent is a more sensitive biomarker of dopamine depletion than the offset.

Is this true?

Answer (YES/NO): NO